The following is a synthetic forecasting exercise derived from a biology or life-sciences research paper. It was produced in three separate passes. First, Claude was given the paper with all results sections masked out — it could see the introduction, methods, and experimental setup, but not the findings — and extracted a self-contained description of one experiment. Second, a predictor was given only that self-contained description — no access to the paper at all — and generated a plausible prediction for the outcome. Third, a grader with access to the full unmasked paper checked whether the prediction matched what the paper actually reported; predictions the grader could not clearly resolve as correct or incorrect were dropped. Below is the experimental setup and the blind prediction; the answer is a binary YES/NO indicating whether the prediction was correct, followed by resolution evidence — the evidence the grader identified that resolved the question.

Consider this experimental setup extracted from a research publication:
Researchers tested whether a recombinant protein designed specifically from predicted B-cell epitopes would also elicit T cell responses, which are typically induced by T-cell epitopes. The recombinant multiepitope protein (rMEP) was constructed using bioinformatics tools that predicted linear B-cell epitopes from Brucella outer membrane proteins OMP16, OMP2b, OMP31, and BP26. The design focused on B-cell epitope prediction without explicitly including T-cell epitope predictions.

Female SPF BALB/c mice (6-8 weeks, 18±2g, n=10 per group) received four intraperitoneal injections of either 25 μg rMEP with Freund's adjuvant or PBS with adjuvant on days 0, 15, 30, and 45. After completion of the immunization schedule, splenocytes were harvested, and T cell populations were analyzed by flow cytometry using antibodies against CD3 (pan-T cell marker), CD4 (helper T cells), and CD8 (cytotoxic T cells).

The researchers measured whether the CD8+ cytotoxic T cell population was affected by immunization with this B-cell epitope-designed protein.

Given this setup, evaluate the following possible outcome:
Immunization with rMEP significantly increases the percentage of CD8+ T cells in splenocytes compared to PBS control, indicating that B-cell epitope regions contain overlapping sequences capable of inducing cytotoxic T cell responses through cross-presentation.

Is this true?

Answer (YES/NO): NO